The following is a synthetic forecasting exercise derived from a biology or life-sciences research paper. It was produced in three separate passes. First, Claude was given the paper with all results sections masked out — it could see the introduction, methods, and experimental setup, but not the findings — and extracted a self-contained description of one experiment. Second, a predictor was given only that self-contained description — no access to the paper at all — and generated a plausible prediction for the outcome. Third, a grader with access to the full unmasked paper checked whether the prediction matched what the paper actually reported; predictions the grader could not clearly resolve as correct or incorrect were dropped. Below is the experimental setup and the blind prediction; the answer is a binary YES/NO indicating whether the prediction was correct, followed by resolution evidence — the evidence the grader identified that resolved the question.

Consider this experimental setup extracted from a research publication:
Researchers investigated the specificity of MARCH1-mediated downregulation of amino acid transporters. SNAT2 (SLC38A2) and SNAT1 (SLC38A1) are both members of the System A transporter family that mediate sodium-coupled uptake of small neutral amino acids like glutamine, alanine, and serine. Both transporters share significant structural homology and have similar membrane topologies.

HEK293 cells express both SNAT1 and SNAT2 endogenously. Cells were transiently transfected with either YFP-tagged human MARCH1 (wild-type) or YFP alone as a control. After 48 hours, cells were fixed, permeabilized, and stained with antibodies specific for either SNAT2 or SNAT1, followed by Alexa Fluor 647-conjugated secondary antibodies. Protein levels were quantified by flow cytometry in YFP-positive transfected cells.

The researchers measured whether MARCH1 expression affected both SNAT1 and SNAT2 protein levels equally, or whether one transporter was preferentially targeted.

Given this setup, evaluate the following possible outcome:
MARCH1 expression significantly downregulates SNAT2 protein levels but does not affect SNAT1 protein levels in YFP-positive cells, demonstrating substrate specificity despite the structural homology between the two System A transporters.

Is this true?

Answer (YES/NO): NO